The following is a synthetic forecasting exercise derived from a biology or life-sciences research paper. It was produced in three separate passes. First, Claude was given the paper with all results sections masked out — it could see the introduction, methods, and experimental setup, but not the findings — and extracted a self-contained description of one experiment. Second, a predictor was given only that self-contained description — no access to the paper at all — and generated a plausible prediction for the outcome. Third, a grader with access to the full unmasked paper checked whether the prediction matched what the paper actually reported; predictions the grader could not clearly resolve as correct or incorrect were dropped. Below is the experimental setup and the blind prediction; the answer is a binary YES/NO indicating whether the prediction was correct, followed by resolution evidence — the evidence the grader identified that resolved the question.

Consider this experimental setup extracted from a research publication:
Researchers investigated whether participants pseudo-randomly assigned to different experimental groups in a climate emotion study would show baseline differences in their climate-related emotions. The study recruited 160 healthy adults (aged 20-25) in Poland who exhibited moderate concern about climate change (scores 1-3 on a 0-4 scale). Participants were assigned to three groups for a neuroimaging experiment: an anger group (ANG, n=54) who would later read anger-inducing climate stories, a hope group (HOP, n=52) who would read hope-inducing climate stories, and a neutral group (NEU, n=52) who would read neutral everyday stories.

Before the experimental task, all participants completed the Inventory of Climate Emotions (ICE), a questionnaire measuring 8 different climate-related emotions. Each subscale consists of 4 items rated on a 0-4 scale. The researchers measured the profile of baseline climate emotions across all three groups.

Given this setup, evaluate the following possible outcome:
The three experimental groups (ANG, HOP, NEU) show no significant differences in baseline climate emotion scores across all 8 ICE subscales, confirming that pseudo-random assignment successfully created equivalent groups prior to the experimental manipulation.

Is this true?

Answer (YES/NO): YES